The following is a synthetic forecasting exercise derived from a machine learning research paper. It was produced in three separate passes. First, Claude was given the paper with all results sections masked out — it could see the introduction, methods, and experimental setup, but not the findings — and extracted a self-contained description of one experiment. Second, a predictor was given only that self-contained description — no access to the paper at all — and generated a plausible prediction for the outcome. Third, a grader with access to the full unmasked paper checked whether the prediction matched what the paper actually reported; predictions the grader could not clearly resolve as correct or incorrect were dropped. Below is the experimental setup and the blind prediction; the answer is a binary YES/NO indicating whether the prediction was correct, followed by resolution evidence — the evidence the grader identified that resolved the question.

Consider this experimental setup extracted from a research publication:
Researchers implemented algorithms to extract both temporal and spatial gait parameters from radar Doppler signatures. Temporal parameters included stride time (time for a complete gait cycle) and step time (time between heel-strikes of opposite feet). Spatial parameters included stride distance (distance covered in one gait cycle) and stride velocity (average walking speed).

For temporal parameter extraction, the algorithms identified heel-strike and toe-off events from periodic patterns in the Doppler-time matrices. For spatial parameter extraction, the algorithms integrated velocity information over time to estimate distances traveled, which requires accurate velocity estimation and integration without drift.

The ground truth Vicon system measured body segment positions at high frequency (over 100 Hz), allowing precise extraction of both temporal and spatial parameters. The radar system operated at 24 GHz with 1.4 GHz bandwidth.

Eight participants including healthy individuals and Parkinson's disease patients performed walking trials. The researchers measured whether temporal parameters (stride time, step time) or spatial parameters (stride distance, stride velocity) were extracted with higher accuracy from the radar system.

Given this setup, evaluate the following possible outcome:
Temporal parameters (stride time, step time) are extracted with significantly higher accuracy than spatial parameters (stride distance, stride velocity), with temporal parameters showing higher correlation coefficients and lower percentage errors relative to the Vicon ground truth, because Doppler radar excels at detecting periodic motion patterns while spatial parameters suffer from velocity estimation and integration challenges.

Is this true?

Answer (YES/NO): NO